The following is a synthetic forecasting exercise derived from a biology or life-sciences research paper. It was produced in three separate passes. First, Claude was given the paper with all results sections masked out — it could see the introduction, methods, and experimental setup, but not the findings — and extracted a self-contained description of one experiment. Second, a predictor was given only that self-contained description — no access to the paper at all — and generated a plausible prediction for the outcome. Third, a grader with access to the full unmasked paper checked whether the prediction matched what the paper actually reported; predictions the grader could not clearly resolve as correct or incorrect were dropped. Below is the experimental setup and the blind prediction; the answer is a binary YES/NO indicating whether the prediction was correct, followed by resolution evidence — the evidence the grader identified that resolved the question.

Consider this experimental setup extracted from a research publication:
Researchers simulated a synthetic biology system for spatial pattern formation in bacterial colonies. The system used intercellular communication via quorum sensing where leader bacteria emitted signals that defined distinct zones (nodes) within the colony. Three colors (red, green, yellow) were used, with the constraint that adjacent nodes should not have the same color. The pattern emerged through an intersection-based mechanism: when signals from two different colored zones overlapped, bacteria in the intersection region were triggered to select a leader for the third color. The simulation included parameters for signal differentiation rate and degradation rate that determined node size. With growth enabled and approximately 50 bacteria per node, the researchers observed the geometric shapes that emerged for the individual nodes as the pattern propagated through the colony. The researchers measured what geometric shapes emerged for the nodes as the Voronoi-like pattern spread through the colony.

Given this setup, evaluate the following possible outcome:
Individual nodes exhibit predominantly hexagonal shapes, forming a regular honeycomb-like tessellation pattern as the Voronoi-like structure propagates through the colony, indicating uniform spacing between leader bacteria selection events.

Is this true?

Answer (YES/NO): YES